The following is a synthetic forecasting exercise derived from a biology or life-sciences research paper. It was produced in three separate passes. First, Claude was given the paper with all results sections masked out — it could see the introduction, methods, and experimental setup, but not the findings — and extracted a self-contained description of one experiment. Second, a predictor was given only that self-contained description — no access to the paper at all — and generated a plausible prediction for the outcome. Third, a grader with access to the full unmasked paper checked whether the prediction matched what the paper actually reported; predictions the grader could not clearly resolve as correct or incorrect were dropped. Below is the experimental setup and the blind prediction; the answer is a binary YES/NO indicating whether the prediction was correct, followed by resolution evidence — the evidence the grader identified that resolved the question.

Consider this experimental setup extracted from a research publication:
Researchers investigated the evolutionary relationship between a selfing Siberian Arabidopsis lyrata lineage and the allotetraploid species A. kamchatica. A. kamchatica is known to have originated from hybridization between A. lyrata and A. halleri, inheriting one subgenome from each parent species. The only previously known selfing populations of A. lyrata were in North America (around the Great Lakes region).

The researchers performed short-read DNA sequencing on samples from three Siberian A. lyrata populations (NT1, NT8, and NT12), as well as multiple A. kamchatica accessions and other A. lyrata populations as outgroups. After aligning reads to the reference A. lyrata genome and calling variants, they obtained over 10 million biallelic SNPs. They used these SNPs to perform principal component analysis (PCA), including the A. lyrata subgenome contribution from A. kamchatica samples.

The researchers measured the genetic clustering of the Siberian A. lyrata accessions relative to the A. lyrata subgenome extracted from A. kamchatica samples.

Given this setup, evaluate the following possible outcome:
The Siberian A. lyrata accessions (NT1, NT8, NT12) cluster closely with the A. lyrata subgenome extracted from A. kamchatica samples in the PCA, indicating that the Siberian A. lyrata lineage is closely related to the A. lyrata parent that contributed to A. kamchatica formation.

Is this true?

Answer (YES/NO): NO